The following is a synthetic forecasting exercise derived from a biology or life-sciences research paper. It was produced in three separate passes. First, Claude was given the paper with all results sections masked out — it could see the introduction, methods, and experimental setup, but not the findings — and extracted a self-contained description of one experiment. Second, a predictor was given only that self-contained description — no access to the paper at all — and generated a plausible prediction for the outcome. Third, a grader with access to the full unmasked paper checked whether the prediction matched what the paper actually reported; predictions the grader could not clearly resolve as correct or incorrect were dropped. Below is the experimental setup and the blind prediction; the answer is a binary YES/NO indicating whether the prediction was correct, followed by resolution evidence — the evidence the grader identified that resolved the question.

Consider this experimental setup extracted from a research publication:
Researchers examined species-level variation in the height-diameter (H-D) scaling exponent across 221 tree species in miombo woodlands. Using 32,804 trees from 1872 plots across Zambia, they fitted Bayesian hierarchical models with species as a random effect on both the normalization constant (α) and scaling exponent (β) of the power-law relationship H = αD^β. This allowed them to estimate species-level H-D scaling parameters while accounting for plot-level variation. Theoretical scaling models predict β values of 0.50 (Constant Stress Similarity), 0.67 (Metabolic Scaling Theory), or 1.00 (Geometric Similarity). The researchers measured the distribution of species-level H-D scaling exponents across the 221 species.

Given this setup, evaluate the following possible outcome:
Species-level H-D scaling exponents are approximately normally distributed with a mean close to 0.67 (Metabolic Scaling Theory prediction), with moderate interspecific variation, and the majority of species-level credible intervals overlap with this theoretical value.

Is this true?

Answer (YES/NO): NO